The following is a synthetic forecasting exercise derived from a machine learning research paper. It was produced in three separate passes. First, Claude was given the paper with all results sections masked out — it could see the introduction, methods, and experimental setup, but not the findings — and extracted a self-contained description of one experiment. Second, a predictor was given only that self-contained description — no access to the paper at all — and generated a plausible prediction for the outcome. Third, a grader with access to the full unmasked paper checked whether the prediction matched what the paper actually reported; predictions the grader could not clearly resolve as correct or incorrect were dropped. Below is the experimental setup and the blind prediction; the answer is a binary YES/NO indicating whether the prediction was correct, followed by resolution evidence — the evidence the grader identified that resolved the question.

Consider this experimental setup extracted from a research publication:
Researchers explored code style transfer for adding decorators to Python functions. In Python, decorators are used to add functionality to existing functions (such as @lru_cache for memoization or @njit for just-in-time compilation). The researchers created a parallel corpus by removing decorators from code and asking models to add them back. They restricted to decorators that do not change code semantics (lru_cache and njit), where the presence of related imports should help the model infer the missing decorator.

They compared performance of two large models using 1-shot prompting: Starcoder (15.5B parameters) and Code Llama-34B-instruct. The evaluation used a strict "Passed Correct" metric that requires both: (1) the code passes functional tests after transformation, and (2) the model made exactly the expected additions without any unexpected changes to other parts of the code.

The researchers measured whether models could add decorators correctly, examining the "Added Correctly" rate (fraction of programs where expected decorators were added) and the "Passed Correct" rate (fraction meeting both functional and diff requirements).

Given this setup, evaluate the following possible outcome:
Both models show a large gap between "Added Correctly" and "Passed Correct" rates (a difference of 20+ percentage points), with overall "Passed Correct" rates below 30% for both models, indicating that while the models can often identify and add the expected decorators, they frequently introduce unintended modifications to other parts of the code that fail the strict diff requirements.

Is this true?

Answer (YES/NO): NO